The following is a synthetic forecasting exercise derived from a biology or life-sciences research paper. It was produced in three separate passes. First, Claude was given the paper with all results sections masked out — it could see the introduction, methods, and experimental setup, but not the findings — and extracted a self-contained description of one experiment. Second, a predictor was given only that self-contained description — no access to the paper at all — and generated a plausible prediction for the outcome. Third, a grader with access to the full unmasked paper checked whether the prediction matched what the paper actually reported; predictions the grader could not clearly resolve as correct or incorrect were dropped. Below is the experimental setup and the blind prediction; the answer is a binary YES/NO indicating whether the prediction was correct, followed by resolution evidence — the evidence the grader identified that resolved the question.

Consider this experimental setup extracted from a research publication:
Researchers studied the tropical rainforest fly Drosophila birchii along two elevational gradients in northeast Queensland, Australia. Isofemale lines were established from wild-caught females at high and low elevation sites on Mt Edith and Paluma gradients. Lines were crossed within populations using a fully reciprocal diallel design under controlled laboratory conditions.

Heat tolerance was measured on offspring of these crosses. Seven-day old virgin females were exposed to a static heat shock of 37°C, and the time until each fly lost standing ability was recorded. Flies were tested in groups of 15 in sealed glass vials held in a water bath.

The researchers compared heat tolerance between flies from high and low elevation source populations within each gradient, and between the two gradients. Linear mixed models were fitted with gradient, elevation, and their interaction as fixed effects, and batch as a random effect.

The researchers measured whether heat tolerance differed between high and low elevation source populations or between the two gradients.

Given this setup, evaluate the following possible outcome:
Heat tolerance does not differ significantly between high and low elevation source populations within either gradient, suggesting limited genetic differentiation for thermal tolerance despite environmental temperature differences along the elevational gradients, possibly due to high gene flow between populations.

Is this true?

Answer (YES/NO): YES